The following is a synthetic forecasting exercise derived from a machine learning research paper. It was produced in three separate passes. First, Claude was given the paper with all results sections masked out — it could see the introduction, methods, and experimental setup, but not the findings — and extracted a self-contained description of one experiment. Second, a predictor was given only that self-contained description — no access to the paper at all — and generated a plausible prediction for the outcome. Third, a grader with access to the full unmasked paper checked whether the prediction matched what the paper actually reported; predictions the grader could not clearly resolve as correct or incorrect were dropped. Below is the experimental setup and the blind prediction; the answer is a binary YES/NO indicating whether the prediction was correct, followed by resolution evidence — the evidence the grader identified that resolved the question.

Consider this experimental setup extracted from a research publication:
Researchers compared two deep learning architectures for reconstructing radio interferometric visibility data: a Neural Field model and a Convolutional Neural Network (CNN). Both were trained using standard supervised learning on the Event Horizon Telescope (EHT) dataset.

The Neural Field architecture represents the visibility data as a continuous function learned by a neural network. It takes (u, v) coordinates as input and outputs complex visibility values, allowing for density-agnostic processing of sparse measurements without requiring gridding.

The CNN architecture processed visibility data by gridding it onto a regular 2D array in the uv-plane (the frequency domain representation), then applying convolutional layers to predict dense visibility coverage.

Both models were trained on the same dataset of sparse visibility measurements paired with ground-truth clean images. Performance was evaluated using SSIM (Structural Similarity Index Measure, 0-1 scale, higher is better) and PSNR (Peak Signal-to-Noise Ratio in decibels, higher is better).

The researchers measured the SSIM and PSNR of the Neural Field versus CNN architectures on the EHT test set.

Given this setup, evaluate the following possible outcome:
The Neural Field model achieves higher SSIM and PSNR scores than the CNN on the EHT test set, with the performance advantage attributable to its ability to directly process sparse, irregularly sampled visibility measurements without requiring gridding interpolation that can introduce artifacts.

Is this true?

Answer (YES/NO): NO